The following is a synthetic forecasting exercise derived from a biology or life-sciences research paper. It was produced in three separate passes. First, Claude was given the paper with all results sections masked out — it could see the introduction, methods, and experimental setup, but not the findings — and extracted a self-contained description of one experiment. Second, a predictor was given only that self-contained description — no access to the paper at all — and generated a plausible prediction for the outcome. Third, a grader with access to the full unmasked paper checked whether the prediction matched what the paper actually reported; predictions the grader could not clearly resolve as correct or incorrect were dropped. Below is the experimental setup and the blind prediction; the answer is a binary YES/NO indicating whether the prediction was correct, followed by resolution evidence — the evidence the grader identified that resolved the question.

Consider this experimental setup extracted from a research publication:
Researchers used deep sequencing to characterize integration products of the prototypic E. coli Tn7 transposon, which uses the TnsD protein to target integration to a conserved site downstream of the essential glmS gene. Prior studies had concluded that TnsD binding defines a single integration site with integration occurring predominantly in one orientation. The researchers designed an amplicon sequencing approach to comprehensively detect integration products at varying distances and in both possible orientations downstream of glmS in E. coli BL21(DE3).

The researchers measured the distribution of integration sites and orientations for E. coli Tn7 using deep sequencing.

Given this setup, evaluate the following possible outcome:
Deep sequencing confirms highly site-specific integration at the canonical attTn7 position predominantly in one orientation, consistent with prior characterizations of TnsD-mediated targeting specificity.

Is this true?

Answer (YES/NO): NO